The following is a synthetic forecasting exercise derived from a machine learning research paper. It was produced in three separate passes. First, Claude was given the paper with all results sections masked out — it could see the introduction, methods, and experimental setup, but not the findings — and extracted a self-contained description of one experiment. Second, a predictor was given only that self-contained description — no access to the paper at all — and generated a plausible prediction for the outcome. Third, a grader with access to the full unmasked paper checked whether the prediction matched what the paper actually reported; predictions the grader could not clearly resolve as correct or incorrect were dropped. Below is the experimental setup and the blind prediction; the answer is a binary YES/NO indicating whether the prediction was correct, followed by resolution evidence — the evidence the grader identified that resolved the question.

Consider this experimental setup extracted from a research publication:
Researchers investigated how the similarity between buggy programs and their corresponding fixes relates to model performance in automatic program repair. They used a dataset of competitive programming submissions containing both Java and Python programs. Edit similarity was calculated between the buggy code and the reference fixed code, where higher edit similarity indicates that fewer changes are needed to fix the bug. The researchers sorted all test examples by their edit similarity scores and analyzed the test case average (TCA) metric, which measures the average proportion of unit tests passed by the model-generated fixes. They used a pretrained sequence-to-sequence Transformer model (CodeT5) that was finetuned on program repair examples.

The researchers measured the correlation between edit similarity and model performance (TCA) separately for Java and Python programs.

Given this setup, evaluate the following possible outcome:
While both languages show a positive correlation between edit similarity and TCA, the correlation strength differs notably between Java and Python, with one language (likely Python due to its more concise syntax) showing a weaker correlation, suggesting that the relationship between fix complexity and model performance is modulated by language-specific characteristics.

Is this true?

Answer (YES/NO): NO